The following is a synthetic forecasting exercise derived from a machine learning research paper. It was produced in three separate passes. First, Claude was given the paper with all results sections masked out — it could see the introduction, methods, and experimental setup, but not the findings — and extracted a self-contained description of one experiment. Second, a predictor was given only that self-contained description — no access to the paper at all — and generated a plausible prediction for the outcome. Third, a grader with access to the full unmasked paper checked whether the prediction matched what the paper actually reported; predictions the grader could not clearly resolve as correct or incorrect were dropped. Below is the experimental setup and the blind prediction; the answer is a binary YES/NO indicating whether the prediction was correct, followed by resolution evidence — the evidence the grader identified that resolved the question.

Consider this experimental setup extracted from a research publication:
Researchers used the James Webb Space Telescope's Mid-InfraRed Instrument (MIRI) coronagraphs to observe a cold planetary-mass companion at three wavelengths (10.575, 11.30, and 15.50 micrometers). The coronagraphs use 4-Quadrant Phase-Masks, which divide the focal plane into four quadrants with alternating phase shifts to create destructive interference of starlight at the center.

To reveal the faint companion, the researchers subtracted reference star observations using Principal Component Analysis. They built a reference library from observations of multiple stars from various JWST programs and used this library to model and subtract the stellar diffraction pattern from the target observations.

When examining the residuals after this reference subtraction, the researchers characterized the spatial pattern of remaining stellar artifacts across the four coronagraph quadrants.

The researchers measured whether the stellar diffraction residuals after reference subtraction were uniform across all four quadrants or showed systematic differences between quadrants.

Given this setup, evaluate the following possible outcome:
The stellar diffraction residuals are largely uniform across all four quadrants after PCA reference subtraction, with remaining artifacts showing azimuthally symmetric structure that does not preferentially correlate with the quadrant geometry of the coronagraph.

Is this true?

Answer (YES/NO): NO